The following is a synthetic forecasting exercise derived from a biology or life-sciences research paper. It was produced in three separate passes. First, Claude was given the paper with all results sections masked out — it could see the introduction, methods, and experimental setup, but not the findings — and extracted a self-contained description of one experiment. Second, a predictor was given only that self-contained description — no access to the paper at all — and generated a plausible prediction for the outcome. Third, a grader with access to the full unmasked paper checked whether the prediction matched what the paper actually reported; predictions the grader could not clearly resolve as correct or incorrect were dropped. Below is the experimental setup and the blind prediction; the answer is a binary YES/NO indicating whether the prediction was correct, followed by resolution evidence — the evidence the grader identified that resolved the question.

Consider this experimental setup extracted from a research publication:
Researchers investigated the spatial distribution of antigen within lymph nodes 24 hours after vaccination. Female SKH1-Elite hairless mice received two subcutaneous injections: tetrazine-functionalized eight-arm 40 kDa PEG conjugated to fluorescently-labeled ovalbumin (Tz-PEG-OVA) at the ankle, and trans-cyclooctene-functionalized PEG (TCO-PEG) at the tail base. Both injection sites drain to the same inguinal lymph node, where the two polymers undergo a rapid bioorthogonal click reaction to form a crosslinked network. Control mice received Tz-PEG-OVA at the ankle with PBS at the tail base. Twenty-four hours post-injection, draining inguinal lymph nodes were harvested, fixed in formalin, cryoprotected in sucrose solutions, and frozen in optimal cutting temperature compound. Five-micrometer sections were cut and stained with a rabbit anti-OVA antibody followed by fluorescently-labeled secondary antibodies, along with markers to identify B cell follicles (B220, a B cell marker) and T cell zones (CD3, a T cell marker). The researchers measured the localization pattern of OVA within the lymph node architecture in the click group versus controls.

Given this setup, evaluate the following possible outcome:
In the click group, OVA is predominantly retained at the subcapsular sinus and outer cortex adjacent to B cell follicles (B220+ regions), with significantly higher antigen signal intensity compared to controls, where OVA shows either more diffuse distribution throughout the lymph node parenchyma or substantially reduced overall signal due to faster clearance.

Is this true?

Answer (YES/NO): NO